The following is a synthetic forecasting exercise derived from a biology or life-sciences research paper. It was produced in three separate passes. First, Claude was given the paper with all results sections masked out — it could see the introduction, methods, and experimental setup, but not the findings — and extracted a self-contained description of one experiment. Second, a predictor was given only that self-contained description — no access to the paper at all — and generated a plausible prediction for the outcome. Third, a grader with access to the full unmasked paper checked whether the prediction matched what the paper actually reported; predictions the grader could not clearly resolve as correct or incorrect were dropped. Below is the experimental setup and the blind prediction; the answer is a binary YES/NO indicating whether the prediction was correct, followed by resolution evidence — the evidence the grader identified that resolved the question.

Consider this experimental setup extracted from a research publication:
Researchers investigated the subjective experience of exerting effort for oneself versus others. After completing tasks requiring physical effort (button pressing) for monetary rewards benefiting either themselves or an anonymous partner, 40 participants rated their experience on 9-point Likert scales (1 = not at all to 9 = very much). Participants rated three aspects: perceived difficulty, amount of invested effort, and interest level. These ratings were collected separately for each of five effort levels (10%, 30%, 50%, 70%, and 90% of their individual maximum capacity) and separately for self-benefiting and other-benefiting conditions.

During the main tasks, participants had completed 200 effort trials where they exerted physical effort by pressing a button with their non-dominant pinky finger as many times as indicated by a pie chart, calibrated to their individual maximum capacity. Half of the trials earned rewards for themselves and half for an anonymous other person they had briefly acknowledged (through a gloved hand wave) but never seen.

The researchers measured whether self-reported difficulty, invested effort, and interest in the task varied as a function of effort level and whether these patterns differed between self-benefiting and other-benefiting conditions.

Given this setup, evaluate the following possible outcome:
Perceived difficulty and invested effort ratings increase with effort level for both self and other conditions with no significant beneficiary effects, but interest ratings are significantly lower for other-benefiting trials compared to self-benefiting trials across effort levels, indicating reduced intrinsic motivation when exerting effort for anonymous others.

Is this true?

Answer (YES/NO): NO